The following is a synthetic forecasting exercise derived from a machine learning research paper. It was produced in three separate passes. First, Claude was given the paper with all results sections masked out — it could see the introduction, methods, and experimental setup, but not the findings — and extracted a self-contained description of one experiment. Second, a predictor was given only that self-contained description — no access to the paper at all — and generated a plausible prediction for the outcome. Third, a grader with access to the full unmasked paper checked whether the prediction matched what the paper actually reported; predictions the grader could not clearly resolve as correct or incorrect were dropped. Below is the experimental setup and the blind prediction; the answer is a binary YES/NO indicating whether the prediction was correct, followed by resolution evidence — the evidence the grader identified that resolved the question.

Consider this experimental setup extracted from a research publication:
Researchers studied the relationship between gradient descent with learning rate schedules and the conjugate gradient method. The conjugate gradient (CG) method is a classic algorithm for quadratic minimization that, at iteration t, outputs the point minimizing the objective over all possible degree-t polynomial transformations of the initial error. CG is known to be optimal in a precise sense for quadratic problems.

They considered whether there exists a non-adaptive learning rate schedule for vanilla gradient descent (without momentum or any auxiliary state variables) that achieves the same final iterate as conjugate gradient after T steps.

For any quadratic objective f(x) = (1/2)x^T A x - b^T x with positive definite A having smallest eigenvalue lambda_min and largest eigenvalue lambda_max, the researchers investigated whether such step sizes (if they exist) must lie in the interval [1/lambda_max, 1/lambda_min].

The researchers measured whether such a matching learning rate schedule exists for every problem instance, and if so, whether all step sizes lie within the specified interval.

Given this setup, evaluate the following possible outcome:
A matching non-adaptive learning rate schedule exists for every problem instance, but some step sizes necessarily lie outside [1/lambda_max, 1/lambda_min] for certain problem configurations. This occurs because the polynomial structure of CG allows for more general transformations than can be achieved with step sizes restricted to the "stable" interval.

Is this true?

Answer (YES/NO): NO